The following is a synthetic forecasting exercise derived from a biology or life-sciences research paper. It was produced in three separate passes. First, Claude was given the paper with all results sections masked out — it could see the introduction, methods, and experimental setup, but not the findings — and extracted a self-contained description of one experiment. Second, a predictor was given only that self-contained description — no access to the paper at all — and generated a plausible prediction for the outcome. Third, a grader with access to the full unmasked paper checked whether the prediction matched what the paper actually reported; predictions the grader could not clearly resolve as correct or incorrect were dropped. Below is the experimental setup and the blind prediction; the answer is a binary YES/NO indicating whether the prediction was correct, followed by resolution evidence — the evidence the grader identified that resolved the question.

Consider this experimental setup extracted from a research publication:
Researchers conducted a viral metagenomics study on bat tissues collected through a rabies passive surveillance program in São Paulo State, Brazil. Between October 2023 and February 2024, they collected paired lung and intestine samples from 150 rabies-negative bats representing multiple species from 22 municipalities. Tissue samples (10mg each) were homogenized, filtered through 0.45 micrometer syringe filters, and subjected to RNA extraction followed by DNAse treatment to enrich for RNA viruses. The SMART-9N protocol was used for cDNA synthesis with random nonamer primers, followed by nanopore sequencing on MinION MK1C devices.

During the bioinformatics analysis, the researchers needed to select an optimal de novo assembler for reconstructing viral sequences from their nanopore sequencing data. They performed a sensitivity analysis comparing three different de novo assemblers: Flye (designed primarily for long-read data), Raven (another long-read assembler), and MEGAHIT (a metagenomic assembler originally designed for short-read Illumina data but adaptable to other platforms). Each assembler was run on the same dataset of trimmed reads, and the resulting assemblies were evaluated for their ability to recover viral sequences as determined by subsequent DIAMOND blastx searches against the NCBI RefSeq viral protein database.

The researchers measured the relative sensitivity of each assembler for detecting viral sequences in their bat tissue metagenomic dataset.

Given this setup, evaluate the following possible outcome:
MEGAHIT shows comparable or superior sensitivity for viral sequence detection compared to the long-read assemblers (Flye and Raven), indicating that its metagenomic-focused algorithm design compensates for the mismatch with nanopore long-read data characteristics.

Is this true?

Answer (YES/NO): YES